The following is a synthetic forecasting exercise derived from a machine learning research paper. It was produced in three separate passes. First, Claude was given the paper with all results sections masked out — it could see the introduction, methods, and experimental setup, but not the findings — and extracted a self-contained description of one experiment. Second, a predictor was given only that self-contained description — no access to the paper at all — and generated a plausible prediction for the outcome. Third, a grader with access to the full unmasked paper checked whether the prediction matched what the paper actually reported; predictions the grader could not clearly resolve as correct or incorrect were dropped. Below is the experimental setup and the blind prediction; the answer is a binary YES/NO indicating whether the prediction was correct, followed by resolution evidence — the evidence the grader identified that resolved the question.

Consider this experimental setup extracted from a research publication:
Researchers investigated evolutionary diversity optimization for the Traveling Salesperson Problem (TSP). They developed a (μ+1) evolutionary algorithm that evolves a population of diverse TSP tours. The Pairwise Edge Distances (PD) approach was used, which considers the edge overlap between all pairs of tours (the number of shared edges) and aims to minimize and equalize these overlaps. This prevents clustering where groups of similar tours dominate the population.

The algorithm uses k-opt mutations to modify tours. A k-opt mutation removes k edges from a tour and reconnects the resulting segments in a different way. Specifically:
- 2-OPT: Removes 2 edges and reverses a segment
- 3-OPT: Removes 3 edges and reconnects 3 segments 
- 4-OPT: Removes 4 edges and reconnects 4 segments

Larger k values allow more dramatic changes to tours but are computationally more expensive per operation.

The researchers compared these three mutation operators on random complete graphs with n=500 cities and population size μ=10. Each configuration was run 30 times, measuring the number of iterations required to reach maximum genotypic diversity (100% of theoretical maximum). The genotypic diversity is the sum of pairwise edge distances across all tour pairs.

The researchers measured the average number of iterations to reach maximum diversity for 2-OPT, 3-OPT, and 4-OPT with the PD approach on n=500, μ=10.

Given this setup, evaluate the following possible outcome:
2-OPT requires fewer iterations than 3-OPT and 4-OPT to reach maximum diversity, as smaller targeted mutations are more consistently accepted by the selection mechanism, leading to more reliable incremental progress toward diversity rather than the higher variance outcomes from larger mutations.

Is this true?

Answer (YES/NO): NO